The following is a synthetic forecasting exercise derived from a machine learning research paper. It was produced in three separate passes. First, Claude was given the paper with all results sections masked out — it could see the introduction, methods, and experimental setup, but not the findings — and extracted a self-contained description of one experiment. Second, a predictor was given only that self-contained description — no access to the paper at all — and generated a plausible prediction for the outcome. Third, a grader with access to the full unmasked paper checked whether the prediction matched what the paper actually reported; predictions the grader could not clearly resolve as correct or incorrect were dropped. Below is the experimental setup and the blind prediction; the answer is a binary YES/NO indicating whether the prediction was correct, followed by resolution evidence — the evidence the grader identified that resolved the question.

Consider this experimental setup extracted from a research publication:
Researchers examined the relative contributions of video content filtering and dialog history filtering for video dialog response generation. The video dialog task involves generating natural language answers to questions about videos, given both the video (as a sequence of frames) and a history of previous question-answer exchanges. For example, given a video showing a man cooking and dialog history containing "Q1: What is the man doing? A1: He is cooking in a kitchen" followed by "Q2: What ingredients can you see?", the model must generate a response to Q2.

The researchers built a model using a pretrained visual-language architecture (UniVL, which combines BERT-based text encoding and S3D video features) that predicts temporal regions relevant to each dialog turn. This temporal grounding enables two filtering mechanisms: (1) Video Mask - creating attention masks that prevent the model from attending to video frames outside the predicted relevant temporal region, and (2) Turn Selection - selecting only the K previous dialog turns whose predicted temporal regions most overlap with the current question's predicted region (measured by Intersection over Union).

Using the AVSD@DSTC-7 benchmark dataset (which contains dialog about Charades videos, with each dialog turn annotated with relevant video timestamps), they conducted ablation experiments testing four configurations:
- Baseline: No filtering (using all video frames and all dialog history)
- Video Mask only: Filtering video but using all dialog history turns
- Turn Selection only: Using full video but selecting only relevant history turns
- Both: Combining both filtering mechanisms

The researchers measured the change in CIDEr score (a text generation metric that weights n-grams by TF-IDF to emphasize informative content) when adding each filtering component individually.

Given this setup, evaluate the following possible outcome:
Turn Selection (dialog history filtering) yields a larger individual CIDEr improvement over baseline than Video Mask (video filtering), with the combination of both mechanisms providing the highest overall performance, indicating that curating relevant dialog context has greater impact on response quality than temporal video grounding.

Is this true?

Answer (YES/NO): NO